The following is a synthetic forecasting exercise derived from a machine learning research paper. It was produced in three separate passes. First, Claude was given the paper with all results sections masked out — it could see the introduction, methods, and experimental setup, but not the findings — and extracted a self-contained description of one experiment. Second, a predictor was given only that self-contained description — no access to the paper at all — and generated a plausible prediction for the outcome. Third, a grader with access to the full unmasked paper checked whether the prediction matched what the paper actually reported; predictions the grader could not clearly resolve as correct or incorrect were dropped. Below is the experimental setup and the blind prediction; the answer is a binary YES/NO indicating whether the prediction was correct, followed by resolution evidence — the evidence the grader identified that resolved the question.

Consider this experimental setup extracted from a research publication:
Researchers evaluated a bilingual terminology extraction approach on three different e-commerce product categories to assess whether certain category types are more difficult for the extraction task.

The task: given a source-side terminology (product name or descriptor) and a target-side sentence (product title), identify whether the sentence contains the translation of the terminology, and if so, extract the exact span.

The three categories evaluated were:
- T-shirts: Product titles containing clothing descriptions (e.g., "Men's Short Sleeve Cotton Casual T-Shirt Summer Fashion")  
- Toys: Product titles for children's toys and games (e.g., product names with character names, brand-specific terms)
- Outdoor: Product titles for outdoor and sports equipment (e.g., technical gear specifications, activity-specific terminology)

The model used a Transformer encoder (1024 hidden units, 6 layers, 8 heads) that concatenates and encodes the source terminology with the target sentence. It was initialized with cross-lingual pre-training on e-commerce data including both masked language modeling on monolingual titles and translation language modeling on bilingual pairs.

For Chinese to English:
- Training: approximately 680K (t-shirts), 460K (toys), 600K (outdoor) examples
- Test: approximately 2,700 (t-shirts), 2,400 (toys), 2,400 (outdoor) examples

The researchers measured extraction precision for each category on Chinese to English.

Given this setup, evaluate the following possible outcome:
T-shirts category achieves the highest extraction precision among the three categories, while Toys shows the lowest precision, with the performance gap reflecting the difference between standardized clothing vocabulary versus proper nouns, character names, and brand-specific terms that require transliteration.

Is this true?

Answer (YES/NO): NO